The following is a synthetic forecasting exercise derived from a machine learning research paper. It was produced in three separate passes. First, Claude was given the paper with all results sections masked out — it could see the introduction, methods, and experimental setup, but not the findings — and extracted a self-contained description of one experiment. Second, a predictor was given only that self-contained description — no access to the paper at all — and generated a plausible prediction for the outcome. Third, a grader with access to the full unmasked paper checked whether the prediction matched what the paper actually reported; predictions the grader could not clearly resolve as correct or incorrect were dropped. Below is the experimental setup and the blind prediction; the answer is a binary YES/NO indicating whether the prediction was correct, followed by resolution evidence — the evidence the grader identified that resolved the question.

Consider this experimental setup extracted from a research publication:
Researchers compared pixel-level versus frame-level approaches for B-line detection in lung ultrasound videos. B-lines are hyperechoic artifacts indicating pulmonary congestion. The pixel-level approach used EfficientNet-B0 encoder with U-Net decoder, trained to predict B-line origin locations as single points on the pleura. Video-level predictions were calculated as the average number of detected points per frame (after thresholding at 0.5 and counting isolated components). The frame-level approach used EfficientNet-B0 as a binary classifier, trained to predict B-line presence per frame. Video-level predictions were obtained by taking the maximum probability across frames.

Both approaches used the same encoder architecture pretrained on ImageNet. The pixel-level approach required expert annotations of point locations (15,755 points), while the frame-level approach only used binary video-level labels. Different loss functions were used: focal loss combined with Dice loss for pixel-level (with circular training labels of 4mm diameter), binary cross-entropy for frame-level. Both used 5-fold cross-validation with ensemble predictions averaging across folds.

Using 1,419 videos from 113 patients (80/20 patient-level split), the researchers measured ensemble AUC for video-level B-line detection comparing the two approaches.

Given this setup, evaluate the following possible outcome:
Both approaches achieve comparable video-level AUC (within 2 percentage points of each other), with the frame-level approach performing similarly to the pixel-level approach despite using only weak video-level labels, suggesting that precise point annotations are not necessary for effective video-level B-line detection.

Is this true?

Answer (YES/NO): YES